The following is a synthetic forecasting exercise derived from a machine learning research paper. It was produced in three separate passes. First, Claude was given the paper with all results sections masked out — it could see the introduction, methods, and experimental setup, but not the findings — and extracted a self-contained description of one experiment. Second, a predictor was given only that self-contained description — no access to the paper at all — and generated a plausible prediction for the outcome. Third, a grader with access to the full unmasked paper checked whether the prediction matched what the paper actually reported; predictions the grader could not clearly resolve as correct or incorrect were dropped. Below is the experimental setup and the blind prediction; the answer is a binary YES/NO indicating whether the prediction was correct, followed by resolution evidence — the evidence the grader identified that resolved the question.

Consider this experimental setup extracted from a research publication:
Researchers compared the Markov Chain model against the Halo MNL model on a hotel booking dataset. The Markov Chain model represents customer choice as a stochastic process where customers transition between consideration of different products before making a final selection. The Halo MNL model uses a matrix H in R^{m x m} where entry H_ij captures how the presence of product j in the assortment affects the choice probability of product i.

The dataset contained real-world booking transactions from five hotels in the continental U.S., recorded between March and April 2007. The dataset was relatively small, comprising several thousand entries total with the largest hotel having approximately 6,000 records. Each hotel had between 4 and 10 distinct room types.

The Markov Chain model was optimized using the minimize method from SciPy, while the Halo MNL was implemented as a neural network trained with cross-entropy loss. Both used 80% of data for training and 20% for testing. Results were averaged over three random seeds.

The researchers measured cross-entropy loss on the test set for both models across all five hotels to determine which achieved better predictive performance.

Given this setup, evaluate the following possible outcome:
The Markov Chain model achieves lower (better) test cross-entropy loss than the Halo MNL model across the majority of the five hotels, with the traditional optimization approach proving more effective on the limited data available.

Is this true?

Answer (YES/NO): YES